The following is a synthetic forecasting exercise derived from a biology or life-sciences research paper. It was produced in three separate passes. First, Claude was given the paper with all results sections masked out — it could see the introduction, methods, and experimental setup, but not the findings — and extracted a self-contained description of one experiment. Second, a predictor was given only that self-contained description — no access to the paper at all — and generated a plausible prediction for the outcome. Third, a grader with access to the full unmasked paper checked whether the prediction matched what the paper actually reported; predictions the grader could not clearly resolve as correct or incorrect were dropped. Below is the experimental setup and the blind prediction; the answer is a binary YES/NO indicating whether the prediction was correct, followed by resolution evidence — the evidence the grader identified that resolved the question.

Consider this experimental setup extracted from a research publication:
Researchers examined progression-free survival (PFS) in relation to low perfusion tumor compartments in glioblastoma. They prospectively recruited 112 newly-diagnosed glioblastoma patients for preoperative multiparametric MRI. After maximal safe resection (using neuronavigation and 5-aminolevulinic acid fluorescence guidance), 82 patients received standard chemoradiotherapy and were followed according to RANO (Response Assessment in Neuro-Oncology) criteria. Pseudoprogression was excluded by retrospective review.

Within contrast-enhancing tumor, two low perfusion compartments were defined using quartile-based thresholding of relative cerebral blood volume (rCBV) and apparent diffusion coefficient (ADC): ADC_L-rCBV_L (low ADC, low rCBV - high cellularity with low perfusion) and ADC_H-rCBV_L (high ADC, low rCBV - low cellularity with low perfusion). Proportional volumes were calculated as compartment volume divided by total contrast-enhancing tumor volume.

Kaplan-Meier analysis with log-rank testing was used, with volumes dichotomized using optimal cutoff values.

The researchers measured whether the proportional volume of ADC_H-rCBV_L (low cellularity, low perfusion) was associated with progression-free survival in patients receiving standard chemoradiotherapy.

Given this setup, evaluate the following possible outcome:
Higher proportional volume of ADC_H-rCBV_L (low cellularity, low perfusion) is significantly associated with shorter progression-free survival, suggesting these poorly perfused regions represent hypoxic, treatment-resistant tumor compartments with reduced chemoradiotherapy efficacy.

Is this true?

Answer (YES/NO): YES